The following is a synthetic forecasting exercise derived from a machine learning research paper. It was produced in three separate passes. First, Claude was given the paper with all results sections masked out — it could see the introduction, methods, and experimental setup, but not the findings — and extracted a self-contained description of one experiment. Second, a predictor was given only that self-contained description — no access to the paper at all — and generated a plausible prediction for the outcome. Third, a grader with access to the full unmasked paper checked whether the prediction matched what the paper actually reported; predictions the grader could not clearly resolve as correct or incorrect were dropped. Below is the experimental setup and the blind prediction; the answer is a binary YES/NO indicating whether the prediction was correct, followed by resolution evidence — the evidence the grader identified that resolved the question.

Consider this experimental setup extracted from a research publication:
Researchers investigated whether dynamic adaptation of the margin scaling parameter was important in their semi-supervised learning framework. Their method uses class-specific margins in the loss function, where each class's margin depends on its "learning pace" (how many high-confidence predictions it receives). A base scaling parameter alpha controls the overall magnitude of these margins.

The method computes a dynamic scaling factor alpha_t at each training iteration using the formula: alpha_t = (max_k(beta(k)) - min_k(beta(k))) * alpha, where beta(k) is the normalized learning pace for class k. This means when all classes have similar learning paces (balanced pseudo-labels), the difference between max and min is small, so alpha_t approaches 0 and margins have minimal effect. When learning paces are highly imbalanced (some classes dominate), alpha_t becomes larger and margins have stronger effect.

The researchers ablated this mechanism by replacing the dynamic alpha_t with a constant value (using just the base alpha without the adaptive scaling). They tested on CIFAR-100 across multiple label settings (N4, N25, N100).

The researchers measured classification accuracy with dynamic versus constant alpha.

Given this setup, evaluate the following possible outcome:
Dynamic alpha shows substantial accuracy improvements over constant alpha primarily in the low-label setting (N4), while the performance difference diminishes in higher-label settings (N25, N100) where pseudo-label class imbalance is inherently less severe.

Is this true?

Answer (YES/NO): NO